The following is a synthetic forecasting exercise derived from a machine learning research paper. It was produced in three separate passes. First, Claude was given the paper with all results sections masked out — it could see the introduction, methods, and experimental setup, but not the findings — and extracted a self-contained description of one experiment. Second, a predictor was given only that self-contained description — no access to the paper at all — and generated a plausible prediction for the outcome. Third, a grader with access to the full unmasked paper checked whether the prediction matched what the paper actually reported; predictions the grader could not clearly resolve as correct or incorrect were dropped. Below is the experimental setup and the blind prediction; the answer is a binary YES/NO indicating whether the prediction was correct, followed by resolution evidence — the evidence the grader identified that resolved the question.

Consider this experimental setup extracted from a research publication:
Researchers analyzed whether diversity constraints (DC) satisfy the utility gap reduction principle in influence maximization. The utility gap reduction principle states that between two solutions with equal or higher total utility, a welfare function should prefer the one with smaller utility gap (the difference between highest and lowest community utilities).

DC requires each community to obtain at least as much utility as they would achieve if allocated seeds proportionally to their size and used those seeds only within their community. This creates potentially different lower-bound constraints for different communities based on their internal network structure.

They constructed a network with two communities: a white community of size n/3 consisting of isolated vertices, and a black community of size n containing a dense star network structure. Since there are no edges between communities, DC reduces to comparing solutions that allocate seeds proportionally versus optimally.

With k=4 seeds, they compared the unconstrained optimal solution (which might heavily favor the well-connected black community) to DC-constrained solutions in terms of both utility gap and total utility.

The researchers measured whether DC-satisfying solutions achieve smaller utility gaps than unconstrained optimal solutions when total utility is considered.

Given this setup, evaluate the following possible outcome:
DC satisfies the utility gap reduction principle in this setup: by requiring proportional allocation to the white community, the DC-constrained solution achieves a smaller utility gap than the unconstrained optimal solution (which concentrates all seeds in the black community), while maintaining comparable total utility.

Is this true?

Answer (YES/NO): NO